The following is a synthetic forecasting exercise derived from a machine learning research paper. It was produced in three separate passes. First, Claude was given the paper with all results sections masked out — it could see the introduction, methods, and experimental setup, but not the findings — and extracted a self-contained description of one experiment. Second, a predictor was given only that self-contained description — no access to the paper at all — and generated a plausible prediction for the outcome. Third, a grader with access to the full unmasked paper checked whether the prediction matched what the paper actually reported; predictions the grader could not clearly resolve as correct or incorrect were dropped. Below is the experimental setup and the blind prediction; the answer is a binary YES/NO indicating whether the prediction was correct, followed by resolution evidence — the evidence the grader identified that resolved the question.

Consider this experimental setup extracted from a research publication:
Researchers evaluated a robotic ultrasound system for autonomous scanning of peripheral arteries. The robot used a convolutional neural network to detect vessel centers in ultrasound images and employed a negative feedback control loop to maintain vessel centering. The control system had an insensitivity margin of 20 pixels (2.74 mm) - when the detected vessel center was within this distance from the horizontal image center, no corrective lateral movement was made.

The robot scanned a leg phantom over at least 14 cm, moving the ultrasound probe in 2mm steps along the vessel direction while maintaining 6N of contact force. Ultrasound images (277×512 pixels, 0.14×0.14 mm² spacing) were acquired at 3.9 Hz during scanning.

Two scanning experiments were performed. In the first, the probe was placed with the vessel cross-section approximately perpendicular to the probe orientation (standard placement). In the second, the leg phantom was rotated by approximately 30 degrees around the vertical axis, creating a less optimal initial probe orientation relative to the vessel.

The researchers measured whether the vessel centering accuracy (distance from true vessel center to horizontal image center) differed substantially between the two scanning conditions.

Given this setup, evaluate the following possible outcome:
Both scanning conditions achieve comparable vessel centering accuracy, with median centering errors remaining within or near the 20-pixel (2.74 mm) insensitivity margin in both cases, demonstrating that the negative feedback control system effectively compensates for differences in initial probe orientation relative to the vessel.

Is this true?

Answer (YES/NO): NO